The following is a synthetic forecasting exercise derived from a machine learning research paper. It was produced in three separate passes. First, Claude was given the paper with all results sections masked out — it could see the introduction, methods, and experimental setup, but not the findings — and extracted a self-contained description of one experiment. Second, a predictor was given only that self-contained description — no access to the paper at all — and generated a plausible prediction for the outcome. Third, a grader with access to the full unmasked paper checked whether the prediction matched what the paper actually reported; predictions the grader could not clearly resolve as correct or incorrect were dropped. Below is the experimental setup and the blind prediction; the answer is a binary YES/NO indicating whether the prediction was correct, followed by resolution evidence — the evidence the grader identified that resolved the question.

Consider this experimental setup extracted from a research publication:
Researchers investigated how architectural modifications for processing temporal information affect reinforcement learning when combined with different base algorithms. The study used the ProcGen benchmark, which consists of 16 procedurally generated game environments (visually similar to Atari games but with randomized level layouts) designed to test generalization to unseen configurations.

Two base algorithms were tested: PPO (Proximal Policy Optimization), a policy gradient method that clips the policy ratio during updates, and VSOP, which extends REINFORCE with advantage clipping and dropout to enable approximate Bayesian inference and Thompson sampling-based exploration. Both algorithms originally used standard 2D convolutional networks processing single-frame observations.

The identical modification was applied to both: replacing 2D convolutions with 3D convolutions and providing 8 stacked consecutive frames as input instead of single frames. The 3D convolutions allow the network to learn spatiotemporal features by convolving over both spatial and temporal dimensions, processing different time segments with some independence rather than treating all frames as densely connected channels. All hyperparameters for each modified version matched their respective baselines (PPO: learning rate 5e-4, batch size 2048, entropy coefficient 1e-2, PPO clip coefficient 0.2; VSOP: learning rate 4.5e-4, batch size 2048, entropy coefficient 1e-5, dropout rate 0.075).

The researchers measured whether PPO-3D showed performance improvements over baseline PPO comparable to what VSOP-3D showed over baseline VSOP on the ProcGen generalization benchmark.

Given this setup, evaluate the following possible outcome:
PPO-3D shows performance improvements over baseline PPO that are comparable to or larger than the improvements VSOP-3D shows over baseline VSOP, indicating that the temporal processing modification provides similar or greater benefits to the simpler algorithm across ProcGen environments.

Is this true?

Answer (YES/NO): NO